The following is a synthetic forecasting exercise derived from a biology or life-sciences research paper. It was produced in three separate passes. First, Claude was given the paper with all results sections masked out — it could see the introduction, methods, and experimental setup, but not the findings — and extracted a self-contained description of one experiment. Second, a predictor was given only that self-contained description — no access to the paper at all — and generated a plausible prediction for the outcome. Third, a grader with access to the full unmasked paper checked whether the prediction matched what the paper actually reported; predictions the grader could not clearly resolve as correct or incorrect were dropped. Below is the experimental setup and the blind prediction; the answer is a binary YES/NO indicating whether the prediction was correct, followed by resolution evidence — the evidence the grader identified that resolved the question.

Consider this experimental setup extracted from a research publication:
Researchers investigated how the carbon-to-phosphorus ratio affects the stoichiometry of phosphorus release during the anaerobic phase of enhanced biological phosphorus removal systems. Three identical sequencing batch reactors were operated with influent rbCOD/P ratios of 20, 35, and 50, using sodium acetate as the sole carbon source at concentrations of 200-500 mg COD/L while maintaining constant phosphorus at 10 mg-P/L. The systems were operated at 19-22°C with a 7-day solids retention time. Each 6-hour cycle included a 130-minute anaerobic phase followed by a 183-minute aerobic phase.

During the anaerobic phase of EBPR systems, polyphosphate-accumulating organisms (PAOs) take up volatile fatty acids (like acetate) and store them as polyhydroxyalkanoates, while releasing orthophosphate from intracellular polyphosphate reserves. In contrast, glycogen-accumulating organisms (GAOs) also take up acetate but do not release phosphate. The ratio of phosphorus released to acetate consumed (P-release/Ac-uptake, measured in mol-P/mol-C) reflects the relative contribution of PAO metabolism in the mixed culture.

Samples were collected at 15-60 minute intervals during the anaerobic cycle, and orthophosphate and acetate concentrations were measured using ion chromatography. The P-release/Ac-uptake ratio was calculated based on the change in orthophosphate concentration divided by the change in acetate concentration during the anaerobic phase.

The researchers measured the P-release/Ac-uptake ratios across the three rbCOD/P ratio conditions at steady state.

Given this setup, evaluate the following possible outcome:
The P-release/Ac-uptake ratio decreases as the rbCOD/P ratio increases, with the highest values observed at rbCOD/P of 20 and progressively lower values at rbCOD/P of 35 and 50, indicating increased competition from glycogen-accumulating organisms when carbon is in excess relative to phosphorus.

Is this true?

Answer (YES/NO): YES